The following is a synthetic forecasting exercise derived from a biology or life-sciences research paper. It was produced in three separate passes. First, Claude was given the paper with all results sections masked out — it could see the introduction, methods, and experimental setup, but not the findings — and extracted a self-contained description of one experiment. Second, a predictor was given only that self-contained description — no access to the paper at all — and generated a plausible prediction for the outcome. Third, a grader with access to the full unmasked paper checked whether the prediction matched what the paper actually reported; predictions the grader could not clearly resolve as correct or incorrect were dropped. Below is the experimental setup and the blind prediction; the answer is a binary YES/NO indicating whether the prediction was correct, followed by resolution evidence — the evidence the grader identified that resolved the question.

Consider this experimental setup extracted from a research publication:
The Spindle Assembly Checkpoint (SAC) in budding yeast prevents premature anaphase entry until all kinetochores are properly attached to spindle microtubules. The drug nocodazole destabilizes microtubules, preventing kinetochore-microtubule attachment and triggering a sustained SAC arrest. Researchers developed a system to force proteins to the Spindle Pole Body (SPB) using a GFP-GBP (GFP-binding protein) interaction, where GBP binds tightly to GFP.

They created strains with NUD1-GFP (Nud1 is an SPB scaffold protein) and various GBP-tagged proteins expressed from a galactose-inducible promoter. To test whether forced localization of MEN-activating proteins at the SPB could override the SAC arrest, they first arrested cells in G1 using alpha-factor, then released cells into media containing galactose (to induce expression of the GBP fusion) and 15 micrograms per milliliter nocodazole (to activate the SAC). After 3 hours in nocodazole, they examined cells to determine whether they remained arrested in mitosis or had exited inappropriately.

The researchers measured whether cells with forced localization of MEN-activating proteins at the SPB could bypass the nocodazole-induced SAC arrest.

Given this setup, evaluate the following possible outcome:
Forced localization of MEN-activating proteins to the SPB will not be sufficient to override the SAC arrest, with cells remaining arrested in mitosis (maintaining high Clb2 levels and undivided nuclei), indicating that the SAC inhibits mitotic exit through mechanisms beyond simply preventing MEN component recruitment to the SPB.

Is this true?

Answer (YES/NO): NO